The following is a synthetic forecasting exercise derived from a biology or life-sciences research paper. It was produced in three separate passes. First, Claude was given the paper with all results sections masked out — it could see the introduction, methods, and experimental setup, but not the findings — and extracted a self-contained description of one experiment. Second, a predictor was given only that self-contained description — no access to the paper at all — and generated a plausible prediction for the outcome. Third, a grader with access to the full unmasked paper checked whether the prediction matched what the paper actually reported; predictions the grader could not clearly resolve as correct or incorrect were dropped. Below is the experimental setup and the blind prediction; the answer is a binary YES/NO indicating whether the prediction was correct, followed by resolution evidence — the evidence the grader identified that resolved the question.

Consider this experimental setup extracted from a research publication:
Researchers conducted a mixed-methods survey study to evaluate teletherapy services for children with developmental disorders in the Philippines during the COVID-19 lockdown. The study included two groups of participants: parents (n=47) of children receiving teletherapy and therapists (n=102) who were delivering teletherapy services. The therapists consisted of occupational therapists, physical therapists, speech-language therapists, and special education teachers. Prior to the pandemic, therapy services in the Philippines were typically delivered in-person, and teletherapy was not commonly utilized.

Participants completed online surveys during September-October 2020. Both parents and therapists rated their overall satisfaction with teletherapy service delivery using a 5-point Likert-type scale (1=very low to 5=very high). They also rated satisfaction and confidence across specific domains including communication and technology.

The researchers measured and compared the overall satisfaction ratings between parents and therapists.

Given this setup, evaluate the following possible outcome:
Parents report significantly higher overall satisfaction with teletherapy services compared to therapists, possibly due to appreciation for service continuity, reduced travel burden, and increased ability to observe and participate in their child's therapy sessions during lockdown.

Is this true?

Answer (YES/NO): YES